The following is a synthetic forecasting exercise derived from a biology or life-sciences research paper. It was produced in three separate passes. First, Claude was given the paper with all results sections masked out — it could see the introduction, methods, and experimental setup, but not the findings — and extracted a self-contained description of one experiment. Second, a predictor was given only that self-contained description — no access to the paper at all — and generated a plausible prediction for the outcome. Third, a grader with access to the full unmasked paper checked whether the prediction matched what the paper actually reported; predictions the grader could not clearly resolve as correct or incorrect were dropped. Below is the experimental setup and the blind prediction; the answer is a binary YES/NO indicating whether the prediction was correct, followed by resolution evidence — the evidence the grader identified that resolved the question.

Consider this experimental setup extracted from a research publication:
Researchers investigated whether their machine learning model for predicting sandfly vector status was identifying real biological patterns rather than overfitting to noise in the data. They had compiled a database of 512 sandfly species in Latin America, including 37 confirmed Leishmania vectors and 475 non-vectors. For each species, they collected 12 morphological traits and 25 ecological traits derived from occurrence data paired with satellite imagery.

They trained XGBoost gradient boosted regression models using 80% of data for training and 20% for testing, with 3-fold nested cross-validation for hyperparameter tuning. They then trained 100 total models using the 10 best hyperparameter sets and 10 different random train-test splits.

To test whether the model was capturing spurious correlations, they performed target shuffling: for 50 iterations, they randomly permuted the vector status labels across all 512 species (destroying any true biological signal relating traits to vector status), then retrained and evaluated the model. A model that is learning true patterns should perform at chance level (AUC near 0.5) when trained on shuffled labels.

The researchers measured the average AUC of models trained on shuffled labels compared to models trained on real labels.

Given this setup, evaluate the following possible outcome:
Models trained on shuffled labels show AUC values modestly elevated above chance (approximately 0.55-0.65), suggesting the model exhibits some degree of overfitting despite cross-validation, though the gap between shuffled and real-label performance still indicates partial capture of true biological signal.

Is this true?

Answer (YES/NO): NO